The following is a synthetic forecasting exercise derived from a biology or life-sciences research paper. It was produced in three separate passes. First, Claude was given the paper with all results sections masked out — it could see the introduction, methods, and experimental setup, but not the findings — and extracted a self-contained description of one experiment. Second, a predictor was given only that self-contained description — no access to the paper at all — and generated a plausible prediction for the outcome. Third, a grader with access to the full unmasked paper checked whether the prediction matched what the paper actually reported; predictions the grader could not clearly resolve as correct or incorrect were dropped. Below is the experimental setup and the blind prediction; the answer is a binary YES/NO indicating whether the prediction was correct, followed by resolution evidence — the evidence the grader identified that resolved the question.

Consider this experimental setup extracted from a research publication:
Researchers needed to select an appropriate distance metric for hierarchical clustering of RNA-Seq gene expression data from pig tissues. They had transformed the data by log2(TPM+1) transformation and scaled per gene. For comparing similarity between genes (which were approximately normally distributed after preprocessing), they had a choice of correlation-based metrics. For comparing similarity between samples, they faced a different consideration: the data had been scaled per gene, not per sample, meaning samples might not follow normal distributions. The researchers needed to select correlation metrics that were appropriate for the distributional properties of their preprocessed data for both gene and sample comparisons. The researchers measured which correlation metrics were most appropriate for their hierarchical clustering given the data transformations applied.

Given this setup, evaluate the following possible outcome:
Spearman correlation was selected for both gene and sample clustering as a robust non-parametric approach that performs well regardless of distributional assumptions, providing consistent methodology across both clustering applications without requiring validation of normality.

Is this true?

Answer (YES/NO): NO